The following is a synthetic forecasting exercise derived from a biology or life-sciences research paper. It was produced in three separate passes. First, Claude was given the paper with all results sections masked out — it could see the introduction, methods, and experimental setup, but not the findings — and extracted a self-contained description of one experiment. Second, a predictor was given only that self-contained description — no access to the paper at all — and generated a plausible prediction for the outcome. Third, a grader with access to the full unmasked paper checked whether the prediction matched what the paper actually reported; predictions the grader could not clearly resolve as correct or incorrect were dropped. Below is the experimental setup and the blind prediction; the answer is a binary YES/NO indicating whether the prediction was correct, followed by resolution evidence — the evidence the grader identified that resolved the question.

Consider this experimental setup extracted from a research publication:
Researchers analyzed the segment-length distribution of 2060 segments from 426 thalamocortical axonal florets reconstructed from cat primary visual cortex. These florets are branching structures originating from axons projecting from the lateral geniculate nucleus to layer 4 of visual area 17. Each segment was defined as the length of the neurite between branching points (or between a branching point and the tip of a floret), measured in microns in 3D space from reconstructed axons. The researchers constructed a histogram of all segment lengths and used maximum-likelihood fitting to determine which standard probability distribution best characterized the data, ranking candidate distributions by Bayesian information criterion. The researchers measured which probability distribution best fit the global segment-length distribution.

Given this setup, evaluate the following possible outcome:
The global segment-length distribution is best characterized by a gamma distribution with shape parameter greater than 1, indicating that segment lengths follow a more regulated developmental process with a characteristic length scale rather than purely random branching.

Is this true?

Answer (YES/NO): NO